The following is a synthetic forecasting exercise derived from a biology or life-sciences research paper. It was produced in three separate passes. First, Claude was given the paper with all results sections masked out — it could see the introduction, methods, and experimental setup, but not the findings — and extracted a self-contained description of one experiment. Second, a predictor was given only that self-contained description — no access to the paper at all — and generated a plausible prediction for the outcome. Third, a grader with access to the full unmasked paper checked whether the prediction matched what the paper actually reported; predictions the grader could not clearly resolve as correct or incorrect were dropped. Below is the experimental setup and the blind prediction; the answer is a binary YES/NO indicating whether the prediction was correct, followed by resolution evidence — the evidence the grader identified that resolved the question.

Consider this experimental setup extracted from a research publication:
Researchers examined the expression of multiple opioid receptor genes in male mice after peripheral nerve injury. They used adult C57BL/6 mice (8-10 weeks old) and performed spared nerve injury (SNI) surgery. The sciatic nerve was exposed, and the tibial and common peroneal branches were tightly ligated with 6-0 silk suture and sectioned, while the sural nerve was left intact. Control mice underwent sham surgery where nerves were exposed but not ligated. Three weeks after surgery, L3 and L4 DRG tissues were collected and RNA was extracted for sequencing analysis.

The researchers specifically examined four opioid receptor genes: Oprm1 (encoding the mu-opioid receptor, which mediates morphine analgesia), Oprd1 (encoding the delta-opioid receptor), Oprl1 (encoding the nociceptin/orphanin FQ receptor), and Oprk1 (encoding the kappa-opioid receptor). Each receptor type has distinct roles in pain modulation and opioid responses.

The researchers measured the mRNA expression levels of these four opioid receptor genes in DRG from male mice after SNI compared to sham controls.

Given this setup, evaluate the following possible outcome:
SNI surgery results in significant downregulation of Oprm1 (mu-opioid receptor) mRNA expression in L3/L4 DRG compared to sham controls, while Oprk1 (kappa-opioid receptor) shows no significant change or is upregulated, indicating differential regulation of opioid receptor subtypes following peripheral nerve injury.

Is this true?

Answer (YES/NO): NO